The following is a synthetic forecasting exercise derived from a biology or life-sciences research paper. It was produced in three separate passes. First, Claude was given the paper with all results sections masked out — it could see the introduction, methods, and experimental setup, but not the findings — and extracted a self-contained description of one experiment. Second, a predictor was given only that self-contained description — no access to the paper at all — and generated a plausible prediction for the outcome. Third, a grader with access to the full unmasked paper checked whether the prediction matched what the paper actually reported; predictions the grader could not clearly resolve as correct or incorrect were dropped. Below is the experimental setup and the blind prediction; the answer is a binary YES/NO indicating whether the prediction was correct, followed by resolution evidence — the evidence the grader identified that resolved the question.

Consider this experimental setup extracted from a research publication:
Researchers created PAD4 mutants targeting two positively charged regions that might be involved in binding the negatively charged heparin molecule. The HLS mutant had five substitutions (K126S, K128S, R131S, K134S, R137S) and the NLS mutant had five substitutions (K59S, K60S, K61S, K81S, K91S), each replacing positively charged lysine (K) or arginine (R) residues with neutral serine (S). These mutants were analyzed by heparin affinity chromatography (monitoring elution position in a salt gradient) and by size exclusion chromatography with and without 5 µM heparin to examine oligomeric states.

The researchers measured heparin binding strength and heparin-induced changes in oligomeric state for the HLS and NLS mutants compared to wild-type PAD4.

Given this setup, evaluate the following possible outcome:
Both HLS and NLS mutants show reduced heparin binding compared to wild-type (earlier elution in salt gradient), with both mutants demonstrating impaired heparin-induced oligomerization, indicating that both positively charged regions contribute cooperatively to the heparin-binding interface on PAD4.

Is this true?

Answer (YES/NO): YES